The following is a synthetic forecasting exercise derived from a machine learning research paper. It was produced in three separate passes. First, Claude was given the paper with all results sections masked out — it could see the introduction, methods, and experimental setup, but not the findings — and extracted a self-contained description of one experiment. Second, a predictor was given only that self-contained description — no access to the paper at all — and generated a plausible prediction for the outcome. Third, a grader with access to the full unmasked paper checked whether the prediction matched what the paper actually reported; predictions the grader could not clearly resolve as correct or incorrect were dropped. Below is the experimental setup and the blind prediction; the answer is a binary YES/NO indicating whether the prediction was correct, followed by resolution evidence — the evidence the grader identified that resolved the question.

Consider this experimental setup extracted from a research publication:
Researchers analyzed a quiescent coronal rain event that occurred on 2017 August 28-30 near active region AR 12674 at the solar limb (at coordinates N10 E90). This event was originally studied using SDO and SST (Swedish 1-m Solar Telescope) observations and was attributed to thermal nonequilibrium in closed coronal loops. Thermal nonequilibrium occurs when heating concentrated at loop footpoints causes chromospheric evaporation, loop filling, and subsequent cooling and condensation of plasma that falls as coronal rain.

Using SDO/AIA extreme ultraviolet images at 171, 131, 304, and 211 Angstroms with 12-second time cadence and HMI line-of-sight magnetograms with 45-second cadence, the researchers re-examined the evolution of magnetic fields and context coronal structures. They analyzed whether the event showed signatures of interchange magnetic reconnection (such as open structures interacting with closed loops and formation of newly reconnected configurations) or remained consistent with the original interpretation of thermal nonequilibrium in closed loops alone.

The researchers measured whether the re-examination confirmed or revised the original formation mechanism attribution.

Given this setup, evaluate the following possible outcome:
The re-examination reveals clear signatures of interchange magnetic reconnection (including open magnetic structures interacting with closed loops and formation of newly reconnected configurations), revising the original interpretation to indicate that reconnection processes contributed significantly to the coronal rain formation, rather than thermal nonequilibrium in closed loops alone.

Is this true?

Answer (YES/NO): NO